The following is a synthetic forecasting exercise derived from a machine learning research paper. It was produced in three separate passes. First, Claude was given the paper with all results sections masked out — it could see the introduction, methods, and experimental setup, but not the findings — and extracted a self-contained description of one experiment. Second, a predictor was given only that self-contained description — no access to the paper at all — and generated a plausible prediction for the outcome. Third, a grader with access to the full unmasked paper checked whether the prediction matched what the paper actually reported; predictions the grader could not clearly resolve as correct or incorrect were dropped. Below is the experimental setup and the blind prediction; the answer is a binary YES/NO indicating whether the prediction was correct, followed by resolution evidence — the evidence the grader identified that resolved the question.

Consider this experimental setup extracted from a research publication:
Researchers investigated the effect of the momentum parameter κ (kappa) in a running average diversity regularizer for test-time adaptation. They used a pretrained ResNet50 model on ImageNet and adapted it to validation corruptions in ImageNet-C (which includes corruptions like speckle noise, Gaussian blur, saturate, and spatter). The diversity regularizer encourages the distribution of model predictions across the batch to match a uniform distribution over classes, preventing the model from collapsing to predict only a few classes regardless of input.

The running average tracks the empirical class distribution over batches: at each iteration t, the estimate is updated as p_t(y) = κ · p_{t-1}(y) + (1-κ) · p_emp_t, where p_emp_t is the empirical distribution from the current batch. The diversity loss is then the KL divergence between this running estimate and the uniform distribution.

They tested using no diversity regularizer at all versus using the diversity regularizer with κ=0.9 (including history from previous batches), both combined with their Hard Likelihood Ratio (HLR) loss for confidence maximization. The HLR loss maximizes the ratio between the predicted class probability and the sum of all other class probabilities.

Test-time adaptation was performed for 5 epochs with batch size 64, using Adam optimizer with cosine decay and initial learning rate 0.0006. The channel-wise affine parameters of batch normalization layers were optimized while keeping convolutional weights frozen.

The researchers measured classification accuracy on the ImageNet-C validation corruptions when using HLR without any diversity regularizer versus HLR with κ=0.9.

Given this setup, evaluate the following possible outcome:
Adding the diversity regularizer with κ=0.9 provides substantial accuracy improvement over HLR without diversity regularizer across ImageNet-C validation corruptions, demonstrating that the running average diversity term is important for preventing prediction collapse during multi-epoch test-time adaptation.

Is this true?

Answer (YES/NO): YES